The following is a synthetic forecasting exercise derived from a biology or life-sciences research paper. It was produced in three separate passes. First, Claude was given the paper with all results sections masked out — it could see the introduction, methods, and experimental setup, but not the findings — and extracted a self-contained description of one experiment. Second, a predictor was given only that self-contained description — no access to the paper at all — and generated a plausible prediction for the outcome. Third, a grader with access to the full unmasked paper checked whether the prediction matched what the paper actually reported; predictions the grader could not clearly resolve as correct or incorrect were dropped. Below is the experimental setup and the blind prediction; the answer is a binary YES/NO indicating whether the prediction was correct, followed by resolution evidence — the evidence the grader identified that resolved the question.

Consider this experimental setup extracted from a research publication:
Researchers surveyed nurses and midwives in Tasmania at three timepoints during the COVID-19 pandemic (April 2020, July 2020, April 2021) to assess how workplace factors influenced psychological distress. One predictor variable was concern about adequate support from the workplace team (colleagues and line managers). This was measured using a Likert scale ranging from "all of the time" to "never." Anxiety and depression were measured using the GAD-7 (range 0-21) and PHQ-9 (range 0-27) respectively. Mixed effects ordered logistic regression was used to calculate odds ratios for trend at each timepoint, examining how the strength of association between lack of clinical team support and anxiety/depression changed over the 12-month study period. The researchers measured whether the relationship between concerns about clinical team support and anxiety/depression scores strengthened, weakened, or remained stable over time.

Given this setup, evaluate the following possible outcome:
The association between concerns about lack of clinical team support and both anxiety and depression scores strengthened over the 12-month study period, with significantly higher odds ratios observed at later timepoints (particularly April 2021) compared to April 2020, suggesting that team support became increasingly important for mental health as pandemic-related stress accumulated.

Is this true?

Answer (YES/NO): YES